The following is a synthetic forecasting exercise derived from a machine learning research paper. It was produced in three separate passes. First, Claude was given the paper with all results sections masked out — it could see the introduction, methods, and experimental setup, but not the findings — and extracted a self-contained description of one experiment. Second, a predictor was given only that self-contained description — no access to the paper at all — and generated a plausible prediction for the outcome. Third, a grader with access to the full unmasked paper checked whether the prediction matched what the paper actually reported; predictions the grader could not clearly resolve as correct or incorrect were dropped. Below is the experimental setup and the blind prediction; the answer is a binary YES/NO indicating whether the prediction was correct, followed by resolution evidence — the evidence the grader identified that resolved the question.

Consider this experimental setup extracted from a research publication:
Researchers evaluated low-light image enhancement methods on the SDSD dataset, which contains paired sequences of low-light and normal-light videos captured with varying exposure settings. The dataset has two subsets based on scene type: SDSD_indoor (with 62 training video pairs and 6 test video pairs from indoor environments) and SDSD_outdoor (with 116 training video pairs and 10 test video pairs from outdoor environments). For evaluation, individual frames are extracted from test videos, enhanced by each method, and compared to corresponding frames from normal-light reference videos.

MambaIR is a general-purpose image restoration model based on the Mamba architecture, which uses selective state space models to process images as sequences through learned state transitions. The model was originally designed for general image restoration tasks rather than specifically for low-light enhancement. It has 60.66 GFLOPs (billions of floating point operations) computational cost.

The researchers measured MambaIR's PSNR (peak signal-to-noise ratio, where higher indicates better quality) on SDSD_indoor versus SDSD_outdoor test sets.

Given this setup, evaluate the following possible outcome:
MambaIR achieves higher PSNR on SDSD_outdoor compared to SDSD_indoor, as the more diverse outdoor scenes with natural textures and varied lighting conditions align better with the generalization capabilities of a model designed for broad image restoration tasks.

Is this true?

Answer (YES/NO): YES